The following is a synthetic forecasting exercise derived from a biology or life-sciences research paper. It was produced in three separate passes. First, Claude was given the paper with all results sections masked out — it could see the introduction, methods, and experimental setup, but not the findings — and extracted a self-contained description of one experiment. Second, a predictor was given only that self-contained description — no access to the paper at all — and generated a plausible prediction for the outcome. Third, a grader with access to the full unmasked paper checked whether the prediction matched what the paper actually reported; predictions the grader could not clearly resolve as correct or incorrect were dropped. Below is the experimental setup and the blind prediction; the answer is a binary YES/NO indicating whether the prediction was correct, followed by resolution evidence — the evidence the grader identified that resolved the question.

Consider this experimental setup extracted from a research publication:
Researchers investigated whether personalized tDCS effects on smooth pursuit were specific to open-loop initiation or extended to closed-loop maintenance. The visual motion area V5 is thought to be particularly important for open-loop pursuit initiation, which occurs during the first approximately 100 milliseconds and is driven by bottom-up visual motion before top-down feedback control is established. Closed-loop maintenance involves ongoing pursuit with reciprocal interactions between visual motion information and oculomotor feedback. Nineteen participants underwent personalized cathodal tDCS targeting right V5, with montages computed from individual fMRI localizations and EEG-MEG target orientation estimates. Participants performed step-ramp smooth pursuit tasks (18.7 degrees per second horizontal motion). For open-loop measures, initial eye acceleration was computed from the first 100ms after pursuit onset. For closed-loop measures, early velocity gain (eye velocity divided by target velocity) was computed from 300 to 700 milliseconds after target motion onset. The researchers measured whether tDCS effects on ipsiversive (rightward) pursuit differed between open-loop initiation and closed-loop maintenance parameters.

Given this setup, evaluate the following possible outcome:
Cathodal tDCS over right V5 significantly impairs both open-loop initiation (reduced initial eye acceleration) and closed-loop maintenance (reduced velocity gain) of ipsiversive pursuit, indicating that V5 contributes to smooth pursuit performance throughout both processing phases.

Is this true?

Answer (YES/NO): NO